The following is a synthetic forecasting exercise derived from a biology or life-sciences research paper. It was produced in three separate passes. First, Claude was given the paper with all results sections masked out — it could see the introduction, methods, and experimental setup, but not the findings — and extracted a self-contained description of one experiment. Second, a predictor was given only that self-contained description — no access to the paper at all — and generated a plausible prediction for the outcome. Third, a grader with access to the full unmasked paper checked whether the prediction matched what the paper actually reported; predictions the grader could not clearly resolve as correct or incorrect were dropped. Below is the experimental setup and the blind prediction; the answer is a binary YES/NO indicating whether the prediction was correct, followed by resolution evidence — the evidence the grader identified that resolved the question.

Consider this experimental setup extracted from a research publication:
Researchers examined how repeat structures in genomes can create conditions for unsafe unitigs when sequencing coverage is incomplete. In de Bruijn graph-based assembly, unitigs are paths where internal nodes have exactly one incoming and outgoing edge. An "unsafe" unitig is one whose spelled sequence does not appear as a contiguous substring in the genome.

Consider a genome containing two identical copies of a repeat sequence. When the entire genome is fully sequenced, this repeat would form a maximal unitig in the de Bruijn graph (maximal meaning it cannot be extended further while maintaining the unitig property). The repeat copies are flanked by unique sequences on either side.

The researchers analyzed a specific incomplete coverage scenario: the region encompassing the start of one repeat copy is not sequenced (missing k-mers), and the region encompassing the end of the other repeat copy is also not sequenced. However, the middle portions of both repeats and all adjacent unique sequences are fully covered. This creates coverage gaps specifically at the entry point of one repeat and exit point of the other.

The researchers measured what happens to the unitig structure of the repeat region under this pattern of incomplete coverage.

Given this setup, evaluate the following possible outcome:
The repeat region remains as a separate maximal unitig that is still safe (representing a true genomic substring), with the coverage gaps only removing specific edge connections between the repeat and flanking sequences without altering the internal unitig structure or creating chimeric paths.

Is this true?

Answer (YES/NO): NO